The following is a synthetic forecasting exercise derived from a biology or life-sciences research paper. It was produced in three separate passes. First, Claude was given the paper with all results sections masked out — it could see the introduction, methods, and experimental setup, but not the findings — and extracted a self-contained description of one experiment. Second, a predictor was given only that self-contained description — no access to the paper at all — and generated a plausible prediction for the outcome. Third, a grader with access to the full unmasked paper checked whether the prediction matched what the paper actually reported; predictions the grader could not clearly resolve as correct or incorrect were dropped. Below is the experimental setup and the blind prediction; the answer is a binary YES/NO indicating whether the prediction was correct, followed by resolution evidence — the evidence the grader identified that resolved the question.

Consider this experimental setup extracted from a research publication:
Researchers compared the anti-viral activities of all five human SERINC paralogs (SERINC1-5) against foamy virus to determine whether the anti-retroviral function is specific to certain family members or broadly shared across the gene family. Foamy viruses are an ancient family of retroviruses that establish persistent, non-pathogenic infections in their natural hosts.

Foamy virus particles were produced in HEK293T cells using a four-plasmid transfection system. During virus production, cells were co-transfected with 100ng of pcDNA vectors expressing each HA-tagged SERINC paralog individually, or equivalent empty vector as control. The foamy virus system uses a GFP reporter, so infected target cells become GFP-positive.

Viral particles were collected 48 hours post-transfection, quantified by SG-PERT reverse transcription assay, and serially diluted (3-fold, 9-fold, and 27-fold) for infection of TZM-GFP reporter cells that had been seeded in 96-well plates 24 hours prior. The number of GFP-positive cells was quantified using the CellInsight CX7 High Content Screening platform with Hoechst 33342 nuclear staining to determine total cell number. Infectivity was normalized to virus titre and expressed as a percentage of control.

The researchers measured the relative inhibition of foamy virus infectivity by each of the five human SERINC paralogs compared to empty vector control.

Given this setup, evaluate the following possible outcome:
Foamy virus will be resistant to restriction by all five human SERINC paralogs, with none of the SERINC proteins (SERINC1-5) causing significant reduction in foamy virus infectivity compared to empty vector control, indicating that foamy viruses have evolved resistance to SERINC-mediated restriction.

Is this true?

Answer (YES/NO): YES